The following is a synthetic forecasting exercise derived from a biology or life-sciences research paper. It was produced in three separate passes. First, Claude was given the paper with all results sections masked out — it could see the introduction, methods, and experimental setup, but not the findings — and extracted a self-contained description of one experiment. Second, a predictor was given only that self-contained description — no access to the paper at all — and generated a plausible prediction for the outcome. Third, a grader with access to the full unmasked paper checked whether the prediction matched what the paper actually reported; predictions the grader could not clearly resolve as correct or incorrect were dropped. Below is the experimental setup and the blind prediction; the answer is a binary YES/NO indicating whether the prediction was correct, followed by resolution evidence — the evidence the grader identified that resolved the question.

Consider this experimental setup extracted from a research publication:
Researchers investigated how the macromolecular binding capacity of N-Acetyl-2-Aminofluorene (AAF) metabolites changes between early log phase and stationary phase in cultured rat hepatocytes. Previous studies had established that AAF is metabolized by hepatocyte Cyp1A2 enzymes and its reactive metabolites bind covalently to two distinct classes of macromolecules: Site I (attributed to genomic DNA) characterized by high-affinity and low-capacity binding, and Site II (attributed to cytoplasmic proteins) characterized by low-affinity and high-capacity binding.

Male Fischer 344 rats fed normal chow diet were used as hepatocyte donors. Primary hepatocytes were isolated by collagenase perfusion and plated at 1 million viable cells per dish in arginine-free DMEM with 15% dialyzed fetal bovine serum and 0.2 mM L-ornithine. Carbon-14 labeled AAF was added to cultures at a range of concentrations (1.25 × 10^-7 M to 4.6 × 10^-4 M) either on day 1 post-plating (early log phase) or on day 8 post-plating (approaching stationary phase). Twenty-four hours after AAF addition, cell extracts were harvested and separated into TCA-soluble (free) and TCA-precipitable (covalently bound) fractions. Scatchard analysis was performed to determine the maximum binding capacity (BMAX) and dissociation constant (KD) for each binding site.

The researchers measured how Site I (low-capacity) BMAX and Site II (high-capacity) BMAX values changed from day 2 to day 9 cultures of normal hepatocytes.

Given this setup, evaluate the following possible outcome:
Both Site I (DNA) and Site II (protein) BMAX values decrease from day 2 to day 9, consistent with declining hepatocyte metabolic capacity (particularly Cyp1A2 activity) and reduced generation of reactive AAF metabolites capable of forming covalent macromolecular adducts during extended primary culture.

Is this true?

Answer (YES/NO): YES